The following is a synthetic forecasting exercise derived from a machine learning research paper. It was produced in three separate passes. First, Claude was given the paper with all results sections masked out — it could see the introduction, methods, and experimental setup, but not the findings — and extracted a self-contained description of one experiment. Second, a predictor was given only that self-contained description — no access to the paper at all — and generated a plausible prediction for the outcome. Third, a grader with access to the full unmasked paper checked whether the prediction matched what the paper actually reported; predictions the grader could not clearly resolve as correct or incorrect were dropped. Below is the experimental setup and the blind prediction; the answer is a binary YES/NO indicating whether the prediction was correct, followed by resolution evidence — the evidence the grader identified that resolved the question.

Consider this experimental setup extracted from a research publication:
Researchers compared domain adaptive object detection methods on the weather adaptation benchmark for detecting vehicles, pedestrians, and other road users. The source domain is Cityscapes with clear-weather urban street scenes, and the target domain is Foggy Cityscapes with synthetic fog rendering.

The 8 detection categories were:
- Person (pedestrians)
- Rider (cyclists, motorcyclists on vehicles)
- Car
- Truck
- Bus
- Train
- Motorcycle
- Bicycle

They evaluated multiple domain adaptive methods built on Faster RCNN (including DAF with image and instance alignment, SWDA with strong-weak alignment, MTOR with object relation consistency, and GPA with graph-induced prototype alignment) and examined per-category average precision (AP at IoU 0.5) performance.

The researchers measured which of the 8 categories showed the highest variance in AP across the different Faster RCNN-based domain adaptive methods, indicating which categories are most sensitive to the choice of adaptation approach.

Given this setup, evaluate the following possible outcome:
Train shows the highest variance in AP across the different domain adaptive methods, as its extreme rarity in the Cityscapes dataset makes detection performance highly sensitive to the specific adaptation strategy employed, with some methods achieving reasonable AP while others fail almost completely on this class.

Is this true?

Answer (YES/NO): YES